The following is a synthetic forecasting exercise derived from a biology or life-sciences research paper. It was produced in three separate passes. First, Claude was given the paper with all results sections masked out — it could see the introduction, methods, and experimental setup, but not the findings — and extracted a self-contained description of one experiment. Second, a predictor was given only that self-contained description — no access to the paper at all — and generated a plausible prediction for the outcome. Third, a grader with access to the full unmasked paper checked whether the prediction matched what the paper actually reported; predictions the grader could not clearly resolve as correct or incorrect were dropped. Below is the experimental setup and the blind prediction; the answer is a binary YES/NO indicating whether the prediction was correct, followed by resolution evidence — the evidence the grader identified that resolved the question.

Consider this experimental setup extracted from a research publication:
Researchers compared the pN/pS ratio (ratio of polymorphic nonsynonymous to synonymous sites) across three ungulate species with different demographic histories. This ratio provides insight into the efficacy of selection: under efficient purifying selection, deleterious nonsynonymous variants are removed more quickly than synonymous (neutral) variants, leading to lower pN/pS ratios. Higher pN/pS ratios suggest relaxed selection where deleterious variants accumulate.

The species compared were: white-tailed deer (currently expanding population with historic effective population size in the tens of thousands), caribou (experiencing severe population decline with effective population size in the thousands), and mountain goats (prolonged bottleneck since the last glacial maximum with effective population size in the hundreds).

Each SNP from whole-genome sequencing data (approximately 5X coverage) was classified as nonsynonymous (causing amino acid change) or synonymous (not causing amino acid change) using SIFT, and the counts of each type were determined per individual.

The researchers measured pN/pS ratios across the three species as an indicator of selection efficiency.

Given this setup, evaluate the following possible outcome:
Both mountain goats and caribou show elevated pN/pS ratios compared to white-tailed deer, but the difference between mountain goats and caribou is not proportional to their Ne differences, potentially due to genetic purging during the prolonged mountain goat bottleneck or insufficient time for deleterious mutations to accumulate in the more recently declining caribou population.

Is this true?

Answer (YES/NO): NO